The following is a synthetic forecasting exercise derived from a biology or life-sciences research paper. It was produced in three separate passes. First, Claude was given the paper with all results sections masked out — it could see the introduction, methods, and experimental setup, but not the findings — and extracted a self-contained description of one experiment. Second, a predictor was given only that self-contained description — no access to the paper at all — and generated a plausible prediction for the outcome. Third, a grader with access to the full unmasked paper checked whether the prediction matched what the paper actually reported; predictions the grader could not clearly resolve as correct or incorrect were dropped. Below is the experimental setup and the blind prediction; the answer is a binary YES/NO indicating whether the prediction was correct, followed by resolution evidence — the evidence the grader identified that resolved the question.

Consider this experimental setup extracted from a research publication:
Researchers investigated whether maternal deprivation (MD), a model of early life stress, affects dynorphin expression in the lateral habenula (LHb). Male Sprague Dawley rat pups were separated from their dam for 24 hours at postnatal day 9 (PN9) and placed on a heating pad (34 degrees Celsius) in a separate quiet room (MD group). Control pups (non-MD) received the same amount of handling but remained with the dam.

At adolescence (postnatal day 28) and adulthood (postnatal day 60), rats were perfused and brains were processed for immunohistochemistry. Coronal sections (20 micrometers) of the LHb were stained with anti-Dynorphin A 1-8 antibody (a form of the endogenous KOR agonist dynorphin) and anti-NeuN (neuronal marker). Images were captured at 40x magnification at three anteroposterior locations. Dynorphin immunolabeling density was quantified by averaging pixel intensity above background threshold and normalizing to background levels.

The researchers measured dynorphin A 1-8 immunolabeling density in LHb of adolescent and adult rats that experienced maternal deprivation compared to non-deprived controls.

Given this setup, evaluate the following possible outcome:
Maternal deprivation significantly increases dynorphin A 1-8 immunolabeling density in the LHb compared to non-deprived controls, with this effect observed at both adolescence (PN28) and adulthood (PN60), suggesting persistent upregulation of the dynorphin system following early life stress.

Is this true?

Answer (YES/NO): YES